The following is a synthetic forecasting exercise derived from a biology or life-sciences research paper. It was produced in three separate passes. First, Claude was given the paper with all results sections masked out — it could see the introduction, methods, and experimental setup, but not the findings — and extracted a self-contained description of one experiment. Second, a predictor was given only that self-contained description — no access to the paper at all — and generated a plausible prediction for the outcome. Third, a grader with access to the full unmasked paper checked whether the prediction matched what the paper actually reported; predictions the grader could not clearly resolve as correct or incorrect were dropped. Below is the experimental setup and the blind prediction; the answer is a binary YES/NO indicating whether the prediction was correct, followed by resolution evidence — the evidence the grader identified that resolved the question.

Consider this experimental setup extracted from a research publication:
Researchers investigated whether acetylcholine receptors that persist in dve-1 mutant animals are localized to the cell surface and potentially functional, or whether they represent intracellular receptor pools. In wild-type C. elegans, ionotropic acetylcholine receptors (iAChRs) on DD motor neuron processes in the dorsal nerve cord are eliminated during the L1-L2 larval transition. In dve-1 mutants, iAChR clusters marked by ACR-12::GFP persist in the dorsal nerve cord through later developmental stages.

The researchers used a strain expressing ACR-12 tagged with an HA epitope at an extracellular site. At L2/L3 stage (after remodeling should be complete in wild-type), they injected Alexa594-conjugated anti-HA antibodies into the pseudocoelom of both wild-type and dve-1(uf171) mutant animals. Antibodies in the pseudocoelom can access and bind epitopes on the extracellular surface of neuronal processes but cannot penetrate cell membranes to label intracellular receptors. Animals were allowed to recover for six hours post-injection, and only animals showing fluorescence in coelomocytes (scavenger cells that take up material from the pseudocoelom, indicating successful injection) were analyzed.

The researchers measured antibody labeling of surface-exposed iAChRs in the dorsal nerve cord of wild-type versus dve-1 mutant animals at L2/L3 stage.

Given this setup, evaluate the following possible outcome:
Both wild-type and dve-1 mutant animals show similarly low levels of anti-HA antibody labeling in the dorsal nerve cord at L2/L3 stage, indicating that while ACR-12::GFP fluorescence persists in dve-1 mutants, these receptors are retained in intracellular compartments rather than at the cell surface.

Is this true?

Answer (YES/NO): NO